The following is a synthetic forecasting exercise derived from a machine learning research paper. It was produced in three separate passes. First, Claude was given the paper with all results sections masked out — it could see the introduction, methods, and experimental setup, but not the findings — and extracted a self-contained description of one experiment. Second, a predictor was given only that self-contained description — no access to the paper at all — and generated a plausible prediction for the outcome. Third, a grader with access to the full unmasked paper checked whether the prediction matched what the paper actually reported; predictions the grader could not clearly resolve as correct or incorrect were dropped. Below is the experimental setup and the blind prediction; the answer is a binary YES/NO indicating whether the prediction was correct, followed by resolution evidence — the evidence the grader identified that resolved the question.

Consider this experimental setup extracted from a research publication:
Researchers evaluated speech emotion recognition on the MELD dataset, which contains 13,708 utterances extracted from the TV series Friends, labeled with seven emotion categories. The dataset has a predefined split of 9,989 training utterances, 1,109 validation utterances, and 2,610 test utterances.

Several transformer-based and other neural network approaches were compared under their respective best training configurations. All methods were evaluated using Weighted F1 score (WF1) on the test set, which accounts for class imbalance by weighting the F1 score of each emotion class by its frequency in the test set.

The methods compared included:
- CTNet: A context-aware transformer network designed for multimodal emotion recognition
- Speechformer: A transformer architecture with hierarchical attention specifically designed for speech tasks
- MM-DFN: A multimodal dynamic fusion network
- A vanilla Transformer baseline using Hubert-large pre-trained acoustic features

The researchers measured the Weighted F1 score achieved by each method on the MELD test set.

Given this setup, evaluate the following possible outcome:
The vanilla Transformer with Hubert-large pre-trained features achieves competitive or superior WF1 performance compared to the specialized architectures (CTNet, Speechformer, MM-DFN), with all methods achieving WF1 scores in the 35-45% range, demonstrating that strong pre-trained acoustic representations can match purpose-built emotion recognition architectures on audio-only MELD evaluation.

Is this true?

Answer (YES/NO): NO